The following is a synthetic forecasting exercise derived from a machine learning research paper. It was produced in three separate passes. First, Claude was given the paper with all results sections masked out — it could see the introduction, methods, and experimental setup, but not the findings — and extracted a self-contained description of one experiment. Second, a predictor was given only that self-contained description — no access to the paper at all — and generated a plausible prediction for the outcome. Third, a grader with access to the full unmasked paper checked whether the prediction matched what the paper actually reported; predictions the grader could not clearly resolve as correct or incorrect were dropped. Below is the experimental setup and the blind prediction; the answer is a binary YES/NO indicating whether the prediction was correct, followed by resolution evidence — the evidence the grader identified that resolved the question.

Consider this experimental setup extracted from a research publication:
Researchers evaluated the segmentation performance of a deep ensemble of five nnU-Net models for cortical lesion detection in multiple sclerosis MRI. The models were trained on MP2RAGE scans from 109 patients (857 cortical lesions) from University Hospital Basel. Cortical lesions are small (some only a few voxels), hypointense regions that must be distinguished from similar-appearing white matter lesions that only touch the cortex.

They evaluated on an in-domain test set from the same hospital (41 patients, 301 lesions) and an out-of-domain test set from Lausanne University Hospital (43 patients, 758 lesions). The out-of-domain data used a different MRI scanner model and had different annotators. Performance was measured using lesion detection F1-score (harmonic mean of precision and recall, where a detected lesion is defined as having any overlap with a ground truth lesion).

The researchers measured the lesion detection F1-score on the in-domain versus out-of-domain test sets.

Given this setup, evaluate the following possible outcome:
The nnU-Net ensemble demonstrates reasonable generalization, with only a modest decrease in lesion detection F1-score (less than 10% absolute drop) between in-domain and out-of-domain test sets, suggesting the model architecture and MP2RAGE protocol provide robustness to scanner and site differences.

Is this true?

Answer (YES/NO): NO